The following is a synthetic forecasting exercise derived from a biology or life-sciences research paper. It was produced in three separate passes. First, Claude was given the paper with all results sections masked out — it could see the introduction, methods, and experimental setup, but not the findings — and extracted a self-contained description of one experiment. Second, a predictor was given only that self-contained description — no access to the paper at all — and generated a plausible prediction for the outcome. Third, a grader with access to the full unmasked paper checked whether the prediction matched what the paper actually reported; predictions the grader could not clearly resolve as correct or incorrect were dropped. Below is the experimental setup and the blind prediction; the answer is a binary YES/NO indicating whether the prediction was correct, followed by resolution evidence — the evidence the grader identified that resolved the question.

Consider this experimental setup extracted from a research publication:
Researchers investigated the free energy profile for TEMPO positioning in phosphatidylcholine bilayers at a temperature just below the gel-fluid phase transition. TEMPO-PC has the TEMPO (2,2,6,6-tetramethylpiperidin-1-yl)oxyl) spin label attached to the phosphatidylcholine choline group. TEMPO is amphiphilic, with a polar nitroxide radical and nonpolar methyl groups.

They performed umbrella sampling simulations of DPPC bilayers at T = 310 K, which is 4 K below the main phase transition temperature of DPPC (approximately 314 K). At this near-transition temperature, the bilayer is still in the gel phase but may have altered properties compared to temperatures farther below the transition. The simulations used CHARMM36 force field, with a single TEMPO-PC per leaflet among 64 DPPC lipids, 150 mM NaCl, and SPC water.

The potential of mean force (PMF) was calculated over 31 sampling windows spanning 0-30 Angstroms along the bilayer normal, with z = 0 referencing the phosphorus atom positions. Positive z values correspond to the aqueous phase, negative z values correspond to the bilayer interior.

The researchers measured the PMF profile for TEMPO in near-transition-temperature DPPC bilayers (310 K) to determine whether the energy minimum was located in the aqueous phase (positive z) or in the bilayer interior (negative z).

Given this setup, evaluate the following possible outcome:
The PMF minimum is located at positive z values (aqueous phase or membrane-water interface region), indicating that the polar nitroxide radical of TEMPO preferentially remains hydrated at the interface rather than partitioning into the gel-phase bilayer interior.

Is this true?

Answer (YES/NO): NO